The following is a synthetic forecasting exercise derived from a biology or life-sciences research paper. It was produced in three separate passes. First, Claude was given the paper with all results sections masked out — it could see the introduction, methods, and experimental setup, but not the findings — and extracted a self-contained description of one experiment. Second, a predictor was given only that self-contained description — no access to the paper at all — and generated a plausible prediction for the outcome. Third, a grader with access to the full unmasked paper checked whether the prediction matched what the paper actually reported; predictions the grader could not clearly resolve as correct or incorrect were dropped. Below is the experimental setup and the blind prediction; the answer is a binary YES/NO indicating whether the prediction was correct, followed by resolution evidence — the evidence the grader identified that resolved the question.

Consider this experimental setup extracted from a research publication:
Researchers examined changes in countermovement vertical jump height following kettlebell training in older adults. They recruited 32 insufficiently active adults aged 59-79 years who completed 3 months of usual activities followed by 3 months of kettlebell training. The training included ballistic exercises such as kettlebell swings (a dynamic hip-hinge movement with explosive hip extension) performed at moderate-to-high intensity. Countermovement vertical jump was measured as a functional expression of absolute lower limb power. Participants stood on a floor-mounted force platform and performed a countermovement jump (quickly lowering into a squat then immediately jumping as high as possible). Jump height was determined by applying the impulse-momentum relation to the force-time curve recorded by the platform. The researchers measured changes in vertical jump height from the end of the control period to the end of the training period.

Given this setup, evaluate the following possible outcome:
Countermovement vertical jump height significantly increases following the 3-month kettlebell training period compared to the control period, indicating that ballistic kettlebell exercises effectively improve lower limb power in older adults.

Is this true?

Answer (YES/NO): NO